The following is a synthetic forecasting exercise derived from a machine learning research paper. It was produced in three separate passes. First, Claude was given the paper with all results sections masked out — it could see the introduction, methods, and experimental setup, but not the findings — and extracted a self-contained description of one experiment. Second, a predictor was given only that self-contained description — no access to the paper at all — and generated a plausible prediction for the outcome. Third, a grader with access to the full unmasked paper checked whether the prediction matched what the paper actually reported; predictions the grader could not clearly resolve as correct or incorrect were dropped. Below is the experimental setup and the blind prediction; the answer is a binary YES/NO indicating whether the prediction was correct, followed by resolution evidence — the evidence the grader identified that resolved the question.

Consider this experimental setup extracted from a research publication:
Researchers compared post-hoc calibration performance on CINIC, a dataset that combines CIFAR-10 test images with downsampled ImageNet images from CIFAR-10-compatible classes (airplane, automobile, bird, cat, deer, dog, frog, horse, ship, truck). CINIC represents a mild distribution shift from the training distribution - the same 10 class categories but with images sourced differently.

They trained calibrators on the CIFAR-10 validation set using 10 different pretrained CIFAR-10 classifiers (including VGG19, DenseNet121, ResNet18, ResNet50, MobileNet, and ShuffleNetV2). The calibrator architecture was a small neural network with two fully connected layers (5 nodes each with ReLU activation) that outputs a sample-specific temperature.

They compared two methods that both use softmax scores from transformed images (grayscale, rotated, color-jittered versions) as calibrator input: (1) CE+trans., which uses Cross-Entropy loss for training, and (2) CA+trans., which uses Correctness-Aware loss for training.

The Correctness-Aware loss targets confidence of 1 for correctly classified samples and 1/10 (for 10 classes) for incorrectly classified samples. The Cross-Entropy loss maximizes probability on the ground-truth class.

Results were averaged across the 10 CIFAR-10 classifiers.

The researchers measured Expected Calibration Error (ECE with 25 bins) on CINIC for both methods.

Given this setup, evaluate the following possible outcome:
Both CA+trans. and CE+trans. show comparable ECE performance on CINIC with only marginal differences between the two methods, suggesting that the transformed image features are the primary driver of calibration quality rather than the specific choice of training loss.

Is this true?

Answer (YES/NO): YES